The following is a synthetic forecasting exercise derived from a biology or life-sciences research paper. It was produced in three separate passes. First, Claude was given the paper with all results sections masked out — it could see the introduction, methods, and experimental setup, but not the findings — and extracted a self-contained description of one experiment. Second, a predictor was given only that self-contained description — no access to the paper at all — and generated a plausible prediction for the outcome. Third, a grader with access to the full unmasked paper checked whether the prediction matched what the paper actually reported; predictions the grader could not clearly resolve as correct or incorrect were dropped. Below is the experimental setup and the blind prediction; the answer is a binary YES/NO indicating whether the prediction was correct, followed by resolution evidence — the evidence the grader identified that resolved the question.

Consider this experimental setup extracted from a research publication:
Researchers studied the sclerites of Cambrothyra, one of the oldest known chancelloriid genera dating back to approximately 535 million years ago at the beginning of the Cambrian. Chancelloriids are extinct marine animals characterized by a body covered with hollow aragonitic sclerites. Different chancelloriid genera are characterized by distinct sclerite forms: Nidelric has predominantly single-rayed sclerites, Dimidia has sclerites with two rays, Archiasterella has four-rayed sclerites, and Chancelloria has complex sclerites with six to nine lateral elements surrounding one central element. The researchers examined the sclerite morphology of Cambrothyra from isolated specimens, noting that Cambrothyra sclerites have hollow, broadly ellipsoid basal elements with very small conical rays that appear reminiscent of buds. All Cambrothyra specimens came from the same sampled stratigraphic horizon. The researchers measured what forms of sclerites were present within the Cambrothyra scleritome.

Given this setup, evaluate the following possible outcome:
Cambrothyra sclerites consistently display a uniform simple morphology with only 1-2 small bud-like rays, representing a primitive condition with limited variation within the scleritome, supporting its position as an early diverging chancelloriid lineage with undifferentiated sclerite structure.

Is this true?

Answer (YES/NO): NO